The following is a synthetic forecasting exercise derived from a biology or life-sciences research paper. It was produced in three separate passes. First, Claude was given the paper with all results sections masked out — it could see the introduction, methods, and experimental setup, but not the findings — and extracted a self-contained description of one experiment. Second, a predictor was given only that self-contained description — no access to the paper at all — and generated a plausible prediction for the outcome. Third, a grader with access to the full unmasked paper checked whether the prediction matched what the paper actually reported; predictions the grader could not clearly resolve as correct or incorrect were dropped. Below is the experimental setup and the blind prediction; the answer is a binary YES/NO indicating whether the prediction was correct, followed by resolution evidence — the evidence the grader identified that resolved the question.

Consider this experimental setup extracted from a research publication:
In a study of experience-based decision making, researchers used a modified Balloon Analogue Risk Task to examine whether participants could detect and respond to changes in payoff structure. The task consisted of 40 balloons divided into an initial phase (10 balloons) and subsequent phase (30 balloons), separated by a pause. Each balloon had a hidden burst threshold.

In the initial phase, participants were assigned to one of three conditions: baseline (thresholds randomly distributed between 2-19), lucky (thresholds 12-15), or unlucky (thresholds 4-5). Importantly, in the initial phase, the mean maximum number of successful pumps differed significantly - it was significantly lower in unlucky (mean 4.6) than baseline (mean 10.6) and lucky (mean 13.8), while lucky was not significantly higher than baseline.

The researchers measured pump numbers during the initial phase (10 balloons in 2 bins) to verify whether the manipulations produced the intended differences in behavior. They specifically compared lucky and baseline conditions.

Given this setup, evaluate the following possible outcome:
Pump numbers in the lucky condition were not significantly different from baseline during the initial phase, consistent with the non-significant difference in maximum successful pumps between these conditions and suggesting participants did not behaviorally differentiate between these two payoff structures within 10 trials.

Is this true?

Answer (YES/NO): NO